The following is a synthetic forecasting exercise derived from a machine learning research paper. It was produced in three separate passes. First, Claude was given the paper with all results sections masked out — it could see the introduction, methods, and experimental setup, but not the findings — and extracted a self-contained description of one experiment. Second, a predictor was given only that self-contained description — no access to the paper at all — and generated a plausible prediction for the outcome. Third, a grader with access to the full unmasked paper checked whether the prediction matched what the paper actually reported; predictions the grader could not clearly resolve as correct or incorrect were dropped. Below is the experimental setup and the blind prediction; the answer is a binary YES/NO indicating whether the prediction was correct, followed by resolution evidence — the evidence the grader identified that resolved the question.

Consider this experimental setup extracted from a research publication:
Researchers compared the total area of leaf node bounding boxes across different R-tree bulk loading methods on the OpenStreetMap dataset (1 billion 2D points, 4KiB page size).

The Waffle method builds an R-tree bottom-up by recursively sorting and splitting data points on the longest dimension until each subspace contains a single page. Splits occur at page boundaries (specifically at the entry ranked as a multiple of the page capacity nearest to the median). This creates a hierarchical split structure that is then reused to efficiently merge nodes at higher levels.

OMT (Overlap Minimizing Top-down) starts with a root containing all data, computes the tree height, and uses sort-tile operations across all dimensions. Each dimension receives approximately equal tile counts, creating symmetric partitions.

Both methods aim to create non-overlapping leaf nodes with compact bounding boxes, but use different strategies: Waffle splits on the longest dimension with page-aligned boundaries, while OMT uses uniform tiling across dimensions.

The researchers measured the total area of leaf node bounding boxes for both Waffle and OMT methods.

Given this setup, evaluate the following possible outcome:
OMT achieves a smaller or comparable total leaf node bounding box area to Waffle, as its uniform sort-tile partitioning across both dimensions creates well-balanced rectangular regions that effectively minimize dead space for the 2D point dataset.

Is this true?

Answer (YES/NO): YES